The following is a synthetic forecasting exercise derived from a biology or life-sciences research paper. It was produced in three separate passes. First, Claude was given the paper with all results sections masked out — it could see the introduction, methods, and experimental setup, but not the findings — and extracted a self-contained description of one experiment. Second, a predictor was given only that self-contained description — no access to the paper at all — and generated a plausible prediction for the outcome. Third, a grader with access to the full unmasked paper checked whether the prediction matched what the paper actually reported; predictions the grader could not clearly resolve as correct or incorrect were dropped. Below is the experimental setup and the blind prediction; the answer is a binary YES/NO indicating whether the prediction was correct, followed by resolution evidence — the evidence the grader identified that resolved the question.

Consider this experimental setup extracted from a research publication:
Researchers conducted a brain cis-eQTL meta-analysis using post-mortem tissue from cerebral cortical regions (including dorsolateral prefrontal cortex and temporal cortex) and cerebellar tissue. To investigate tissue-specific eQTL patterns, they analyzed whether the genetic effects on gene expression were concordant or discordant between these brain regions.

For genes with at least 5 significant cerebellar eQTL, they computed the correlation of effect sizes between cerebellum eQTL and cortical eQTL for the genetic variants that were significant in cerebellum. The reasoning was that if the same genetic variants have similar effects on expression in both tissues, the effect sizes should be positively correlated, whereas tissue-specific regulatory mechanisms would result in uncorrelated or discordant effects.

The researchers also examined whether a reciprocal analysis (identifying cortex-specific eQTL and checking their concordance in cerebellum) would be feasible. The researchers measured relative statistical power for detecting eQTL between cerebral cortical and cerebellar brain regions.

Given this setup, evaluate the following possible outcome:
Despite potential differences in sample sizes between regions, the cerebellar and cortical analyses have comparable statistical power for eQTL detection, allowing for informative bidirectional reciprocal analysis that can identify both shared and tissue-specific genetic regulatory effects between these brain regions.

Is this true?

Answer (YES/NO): NO